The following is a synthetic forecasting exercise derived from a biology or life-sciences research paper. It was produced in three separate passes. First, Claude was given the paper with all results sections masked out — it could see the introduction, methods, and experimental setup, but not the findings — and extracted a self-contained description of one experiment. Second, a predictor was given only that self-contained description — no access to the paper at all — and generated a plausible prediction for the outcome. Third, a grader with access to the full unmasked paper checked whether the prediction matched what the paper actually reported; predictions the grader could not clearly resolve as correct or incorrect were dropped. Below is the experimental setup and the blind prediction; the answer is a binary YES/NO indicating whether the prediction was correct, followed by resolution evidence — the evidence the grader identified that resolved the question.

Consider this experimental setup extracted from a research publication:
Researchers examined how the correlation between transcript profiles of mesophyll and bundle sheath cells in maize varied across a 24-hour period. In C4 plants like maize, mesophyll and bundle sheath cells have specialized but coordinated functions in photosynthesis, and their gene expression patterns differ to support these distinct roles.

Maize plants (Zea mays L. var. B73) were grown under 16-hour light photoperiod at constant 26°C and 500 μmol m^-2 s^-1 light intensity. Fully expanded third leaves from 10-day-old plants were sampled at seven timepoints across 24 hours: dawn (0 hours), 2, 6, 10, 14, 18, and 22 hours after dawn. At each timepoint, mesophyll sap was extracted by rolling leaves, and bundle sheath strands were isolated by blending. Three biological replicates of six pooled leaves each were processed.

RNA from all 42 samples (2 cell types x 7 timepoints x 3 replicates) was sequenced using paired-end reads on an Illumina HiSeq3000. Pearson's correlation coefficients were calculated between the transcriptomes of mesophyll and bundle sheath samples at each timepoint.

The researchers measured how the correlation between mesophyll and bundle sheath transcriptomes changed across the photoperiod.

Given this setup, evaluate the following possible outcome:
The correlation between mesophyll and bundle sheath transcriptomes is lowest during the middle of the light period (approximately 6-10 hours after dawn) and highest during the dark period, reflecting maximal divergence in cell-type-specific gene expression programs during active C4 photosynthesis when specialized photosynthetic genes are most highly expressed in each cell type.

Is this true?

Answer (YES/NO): NO